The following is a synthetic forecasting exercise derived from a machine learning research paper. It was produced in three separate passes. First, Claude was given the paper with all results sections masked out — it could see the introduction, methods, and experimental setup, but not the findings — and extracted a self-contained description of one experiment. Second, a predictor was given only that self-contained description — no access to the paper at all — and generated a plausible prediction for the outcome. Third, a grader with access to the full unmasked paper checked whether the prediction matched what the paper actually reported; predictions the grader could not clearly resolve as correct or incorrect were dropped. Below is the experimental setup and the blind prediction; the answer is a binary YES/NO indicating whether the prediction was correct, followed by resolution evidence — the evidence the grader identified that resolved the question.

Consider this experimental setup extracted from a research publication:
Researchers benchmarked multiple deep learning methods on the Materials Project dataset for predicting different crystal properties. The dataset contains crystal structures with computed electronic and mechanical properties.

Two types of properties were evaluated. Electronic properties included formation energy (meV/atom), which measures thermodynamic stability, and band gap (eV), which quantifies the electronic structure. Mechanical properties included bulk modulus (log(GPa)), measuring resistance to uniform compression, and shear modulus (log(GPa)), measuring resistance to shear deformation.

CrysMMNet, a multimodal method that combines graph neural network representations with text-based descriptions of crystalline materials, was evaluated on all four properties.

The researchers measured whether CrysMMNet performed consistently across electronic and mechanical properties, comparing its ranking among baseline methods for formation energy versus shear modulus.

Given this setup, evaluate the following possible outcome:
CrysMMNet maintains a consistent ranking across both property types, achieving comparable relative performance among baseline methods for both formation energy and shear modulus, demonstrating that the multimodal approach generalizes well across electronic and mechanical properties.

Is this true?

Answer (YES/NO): NO